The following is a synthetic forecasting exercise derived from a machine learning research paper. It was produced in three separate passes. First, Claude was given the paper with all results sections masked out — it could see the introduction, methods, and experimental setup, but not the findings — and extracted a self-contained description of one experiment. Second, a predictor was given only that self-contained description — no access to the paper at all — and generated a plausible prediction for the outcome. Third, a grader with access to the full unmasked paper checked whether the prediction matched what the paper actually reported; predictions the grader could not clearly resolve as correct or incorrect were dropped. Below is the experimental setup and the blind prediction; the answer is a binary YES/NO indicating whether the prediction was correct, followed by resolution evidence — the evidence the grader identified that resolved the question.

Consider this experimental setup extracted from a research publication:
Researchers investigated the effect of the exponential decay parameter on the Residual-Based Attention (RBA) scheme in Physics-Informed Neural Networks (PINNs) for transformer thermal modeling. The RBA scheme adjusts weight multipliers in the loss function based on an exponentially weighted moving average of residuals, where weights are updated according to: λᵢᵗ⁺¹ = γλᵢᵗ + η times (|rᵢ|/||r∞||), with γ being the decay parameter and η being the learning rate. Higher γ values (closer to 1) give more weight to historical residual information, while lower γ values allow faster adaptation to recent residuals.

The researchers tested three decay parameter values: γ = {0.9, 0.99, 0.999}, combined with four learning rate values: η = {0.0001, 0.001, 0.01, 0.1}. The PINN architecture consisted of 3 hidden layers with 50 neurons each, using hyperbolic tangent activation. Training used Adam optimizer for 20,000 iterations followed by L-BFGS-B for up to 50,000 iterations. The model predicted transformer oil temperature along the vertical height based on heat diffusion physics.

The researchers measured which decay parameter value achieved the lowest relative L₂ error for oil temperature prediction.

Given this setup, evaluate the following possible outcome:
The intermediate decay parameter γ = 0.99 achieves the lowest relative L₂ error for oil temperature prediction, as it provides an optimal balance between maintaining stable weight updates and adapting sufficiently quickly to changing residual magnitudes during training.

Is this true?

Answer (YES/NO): NO